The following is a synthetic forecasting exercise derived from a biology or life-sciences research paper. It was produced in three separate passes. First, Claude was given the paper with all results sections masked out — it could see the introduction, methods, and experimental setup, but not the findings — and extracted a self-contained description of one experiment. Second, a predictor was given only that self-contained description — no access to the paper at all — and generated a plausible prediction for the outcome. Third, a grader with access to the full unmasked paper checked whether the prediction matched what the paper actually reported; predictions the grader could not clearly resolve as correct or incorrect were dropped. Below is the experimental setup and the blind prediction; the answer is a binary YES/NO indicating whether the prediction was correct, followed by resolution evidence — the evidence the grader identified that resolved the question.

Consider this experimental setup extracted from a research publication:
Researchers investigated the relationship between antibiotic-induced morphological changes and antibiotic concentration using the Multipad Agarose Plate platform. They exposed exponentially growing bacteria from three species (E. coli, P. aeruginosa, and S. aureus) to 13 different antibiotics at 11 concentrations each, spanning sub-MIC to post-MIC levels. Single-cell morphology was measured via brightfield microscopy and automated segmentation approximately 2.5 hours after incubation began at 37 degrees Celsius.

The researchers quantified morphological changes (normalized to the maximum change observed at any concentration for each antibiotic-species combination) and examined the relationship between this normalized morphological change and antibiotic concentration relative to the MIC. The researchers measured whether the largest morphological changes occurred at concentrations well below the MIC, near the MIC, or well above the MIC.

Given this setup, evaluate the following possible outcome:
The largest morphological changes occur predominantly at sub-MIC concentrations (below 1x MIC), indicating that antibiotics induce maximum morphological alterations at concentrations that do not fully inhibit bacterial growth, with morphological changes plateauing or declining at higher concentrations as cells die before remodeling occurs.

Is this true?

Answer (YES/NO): NO